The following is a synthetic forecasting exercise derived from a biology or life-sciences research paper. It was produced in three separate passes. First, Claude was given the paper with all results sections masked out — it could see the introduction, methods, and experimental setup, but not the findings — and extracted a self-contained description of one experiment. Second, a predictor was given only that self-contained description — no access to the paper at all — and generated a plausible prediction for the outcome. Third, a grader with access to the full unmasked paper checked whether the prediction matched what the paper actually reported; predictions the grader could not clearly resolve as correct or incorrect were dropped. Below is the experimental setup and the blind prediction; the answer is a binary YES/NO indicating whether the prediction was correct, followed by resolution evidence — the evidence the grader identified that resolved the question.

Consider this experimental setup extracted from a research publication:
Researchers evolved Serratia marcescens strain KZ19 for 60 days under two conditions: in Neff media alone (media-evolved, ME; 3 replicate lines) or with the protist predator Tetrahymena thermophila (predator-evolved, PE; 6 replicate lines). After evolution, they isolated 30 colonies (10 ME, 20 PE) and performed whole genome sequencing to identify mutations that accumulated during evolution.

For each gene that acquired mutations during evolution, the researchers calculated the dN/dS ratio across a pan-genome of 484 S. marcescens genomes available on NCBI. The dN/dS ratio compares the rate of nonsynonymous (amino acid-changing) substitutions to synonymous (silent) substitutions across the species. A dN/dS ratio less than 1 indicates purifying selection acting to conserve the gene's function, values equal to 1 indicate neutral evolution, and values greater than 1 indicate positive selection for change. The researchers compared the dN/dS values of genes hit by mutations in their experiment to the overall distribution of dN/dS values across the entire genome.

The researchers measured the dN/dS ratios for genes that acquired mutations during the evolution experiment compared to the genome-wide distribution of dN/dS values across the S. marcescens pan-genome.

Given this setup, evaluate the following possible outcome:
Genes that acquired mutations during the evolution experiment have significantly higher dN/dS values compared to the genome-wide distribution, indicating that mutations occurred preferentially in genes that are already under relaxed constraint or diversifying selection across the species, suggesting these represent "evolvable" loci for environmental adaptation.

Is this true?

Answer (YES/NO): NO